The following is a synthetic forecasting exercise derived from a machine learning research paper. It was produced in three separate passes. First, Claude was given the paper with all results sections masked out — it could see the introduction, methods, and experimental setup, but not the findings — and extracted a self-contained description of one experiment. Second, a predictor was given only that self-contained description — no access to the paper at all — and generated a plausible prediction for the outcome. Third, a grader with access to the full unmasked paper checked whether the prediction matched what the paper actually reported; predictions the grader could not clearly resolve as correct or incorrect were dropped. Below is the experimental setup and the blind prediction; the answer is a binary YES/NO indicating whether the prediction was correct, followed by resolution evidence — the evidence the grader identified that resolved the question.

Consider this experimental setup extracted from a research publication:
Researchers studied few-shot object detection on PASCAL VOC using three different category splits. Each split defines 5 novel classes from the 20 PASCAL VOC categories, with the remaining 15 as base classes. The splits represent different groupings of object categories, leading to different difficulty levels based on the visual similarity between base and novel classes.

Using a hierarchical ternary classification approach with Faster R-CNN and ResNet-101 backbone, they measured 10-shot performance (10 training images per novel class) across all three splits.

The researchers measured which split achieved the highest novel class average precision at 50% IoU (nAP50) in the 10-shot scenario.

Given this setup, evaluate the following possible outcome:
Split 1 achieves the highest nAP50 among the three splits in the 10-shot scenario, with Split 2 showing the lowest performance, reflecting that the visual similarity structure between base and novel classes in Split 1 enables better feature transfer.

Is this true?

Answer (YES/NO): YES